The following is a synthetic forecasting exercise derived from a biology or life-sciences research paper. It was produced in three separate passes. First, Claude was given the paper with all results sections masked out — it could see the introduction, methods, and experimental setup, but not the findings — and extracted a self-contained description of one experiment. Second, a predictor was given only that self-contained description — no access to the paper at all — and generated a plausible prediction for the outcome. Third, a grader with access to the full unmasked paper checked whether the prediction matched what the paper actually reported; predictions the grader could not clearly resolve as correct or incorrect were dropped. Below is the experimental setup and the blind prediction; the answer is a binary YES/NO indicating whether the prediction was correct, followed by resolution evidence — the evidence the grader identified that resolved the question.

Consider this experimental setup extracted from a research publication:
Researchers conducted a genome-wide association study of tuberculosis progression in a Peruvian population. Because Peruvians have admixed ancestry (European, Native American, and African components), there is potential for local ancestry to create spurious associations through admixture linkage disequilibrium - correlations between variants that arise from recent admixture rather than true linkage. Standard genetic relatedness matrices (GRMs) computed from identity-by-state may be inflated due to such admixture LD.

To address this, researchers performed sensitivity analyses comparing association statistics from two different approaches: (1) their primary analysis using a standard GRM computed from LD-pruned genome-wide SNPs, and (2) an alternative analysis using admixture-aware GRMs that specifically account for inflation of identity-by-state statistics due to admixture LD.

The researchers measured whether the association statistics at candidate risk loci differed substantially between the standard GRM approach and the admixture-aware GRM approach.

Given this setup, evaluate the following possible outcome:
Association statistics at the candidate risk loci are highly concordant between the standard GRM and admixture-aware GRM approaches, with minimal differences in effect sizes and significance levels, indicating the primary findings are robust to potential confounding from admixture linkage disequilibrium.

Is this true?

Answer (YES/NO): YES